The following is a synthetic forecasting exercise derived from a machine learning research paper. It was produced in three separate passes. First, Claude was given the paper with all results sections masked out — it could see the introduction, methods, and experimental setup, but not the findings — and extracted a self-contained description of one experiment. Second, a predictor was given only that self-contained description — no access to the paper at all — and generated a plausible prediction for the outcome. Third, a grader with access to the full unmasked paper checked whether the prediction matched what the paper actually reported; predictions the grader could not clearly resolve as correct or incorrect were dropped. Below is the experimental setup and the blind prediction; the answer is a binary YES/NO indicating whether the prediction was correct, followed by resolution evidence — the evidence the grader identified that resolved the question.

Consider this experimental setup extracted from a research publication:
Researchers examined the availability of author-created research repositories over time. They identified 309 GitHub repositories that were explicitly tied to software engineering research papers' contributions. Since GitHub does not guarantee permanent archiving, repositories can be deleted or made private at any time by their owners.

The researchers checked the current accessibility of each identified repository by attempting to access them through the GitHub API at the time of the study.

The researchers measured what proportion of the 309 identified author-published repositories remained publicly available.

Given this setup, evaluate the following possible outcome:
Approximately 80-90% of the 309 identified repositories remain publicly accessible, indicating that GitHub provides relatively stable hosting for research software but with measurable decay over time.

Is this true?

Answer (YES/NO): NO